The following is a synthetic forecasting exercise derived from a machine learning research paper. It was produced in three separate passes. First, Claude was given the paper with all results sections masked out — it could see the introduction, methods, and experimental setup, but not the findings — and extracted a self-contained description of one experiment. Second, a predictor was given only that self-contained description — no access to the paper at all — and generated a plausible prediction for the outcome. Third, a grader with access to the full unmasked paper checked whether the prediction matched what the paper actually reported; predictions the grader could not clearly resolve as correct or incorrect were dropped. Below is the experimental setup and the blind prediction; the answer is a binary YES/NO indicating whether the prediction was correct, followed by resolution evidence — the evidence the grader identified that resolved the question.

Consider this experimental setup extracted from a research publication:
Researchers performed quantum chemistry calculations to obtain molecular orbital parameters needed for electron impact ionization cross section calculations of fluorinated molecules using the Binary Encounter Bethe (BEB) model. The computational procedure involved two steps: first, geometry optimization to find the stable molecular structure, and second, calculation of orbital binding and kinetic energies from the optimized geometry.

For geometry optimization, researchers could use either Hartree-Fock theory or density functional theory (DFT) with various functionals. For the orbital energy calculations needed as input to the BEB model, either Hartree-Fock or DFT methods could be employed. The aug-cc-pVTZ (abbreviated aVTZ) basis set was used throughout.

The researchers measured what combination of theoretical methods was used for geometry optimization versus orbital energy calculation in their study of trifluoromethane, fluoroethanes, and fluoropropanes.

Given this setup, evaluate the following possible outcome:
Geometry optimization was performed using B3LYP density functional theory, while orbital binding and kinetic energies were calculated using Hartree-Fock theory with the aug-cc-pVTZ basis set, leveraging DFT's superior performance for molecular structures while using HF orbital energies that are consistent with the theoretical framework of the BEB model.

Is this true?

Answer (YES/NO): NO